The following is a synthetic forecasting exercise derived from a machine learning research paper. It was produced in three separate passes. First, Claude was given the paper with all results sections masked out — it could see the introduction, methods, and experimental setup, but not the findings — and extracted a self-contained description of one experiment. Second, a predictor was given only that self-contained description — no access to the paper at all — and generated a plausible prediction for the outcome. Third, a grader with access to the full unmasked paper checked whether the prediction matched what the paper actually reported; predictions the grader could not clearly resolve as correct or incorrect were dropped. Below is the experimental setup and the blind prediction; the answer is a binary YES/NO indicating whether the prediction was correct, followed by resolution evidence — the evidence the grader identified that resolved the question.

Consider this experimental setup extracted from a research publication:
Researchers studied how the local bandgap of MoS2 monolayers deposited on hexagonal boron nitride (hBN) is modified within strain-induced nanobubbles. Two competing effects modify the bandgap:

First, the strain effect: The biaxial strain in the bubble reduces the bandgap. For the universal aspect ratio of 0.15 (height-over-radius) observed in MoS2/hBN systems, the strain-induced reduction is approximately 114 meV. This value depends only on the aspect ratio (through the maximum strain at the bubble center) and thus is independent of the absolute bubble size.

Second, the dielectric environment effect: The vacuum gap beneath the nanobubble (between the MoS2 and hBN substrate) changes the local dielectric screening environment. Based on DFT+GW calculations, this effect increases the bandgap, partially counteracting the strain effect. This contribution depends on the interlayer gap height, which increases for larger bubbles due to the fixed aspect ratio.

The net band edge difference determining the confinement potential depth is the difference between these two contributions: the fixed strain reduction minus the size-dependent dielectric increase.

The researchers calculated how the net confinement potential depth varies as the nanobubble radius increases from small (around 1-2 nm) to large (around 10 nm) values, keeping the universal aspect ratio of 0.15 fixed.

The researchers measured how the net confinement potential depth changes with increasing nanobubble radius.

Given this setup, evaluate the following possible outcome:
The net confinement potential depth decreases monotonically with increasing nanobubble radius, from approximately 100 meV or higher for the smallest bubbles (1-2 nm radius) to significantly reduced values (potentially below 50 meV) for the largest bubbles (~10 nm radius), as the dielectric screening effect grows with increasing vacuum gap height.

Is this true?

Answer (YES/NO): NO